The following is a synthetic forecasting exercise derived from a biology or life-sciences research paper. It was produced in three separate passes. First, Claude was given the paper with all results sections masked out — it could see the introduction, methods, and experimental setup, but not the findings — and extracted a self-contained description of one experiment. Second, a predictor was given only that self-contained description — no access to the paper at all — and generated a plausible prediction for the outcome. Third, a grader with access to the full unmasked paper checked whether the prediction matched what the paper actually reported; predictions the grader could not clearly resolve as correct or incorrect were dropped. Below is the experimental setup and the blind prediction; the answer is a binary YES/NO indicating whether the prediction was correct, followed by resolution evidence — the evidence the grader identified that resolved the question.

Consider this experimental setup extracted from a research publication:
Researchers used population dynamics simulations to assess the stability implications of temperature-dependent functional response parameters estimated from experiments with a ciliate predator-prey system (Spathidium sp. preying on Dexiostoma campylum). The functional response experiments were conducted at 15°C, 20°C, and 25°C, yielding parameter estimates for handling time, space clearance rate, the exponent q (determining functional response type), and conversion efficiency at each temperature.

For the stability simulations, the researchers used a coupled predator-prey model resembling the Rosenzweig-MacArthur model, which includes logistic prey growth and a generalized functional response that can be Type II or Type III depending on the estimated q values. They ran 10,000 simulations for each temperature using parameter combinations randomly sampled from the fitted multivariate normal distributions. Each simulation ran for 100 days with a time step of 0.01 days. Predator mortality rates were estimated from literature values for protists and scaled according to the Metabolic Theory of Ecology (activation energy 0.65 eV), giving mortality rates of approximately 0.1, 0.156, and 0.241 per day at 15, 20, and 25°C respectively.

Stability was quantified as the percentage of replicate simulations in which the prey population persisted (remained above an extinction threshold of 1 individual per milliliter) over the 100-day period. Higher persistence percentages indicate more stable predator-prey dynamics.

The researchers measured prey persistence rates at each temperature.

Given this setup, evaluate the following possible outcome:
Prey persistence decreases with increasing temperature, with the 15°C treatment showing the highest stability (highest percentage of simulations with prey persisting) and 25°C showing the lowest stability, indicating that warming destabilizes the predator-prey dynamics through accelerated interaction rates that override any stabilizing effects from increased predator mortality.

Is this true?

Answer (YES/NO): YES